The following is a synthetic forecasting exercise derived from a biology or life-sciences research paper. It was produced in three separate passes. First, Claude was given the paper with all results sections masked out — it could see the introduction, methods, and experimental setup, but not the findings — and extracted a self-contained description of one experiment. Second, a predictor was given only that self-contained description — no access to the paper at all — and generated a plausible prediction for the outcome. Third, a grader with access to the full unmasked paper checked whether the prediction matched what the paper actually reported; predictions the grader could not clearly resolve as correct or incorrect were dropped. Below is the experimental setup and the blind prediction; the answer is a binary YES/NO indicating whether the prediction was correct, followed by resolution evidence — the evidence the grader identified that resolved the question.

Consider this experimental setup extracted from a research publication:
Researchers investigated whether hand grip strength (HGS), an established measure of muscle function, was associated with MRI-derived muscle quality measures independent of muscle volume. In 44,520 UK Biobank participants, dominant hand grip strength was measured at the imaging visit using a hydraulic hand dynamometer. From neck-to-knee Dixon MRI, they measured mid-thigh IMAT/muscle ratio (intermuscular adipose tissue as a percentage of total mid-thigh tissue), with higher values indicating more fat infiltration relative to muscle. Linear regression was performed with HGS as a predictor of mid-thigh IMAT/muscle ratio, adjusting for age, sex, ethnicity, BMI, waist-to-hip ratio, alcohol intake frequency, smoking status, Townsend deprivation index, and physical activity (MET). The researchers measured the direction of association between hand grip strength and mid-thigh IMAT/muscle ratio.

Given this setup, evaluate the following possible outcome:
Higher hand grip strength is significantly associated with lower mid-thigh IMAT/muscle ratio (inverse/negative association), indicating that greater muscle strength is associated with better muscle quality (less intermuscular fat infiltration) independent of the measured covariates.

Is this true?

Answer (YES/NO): YES